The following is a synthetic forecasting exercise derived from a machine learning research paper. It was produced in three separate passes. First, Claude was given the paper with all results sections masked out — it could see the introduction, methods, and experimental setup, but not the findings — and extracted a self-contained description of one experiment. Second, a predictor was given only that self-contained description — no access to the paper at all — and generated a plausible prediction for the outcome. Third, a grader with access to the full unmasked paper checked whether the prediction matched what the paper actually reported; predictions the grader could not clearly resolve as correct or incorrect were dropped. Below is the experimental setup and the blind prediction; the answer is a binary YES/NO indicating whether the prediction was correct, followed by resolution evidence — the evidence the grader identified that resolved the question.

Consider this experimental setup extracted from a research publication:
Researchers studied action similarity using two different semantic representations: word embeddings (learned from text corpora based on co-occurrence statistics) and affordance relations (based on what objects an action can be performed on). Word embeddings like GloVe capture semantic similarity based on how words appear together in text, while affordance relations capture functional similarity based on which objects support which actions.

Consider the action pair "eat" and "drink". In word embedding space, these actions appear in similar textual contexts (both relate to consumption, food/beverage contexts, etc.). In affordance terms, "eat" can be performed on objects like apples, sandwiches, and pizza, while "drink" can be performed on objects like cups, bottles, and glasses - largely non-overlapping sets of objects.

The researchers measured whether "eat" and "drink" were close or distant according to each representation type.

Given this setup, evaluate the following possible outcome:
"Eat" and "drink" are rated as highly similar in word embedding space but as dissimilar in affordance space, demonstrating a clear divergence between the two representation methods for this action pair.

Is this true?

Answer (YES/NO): YES